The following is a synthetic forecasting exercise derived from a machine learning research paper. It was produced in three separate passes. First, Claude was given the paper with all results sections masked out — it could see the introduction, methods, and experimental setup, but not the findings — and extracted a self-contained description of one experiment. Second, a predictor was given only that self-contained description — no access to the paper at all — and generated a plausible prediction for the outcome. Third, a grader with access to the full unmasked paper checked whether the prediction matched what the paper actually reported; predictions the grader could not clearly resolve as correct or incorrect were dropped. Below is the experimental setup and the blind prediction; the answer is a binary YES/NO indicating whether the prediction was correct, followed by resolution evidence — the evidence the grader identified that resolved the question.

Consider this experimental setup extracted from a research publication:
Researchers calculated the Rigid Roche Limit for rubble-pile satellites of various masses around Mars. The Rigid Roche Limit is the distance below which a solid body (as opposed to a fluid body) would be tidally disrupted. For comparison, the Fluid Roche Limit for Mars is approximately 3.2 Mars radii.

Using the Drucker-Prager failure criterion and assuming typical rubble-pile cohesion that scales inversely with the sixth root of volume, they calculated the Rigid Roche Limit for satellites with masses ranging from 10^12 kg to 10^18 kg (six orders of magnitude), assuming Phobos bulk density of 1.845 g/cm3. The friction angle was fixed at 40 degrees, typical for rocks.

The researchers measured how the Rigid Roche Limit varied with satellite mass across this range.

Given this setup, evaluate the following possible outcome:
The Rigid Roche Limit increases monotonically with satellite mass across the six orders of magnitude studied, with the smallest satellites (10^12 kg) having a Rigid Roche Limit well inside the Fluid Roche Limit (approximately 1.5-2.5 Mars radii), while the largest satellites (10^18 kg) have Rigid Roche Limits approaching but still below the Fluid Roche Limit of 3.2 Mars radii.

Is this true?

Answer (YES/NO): NO